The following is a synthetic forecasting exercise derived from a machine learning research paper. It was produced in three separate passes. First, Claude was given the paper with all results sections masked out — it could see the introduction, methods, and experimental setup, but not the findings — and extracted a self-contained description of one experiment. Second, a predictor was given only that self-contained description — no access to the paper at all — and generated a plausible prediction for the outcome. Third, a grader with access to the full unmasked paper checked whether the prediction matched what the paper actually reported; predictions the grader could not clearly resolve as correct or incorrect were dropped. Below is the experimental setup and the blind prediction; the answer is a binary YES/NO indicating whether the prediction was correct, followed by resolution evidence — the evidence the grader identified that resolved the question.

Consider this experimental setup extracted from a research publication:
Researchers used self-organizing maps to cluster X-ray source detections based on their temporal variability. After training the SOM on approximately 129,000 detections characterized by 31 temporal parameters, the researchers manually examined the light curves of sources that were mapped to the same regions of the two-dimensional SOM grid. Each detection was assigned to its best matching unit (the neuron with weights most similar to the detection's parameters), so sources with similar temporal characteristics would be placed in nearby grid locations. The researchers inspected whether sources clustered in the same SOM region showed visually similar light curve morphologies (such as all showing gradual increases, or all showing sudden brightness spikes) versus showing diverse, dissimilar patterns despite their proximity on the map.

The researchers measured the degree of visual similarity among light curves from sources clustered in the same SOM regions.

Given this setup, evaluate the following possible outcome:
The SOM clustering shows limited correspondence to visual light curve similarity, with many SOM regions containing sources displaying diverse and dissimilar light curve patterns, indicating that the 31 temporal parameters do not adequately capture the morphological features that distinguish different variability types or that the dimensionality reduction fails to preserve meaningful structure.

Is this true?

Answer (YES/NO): NO